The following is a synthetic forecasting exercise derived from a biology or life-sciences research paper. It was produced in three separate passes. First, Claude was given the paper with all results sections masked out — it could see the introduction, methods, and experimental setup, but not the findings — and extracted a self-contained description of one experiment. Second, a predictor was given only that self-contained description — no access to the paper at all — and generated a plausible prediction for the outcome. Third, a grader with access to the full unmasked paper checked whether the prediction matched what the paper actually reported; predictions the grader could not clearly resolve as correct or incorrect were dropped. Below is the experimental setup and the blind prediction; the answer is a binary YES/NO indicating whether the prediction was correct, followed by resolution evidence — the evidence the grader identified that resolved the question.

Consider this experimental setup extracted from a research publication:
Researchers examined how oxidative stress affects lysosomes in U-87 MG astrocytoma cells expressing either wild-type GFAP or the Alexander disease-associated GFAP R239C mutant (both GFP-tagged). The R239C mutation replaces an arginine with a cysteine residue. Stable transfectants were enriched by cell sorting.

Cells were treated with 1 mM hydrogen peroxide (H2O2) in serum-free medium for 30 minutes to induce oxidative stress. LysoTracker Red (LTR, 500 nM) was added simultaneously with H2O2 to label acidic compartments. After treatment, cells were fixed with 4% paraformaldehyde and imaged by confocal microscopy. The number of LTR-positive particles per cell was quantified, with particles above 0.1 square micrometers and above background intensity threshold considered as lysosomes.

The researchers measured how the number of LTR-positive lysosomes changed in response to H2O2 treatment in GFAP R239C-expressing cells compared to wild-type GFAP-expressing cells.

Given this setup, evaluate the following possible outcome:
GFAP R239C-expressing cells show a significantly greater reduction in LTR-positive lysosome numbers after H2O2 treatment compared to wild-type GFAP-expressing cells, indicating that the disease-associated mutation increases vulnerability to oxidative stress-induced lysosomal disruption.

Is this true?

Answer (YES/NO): YES